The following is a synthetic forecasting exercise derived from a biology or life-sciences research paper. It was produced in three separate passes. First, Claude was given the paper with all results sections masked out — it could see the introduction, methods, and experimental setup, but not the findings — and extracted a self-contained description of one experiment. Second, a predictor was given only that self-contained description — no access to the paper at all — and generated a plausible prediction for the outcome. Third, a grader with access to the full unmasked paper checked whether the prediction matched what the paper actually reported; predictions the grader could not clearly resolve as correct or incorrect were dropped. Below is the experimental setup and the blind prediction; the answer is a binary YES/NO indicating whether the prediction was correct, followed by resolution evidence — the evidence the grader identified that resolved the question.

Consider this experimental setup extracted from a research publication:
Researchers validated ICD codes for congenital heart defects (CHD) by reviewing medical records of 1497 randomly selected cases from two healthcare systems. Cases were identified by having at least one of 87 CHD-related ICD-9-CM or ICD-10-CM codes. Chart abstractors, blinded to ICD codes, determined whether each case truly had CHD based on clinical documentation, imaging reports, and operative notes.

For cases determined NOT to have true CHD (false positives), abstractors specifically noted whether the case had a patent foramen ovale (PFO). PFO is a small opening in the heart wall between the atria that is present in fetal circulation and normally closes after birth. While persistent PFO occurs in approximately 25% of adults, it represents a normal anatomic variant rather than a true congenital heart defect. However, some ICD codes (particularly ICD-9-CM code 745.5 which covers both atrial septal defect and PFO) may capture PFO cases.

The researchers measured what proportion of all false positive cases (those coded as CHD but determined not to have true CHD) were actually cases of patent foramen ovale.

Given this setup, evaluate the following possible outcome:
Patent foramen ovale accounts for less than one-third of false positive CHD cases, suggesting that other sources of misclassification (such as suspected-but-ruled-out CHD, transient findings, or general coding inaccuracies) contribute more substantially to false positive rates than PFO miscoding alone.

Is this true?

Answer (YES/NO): NO